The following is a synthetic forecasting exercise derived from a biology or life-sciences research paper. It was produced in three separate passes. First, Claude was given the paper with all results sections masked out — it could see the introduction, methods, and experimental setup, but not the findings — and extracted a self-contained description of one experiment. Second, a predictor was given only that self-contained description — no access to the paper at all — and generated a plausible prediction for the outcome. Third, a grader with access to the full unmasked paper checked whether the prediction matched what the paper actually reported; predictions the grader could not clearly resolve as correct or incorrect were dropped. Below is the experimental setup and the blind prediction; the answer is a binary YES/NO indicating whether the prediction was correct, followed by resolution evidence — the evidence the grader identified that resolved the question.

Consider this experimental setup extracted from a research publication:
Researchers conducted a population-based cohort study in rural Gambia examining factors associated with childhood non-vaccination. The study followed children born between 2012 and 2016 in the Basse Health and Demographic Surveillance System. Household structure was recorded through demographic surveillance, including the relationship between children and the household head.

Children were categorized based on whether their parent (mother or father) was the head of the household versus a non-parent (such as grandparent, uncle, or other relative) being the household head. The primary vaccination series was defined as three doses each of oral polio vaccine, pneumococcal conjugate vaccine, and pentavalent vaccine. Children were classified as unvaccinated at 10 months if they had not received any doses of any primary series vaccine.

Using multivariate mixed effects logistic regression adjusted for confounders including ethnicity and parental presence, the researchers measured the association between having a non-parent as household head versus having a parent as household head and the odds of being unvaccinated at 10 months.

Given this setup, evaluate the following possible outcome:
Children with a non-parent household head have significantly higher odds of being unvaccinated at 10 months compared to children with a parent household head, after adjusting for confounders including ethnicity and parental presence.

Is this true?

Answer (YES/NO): YES